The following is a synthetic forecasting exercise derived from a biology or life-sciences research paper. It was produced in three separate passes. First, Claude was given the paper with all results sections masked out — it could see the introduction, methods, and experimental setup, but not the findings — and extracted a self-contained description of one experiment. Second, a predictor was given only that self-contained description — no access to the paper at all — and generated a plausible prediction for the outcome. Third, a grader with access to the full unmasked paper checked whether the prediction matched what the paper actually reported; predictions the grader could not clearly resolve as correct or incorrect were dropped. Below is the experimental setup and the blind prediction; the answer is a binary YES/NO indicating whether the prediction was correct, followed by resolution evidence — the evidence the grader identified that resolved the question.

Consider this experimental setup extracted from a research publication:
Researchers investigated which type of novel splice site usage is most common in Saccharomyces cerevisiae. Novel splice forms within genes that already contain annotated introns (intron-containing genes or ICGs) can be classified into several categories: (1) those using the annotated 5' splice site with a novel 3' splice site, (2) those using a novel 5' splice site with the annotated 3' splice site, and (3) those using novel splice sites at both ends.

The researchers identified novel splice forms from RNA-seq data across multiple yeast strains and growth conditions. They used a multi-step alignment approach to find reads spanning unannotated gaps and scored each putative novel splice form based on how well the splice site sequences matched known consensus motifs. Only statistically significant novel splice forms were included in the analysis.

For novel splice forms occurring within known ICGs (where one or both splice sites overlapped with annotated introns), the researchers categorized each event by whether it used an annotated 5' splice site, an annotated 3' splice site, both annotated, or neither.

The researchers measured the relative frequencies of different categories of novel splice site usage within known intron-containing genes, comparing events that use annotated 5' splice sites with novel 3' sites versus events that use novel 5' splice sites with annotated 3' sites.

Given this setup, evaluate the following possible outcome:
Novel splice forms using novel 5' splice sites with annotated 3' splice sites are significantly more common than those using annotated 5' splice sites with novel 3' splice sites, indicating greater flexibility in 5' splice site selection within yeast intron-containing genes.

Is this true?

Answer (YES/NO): NO